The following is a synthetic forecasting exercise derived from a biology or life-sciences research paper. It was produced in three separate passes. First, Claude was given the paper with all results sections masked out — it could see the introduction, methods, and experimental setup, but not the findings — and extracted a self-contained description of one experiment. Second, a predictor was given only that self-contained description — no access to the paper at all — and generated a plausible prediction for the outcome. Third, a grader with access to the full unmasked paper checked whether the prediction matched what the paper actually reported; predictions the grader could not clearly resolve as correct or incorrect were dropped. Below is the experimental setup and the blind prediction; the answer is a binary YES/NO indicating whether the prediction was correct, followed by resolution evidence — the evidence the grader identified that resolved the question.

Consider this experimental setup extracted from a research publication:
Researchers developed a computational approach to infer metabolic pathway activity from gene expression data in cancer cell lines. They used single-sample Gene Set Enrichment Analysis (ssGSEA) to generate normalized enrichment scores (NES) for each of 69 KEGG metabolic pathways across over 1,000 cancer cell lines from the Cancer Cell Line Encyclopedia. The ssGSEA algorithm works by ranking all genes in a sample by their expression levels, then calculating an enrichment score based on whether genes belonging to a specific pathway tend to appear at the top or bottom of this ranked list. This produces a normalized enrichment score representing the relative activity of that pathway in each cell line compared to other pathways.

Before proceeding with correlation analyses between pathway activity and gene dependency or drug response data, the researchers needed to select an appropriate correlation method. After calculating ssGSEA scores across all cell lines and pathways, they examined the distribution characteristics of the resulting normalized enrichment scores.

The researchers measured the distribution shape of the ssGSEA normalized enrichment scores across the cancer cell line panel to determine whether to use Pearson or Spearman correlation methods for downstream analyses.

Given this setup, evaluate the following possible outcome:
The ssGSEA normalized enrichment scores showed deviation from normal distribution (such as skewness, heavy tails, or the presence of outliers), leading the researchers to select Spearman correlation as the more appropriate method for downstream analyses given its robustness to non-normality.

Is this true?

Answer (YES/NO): YES